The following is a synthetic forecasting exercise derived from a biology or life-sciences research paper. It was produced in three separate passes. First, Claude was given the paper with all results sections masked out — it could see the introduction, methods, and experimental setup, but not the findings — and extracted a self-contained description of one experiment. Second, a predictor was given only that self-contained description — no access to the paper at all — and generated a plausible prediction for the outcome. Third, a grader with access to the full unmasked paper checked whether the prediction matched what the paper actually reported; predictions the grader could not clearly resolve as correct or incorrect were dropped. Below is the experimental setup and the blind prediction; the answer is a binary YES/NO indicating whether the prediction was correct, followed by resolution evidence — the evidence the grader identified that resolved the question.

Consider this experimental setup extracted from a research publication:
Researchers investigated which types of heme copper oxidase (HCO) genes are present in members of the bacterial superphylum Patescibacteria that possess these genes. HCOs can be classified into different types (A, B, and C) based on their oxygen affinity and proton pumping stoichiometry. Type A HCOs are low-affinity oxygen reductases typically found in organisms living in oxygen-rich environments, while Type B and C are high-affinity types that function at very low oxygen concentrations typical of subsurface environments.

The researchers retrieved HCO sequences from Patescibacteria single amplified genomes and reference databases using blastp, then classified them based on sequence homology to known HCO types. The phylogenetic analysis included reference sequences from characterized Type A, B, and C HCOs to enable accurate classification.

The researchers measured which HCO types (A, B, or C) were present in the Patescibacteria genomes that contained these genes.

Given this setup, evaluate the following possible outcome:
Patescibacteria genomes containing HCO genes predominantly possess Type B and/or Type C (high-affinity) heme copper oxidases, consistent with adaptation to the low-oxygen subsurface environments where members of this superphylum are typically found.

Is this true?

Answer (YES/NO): NO